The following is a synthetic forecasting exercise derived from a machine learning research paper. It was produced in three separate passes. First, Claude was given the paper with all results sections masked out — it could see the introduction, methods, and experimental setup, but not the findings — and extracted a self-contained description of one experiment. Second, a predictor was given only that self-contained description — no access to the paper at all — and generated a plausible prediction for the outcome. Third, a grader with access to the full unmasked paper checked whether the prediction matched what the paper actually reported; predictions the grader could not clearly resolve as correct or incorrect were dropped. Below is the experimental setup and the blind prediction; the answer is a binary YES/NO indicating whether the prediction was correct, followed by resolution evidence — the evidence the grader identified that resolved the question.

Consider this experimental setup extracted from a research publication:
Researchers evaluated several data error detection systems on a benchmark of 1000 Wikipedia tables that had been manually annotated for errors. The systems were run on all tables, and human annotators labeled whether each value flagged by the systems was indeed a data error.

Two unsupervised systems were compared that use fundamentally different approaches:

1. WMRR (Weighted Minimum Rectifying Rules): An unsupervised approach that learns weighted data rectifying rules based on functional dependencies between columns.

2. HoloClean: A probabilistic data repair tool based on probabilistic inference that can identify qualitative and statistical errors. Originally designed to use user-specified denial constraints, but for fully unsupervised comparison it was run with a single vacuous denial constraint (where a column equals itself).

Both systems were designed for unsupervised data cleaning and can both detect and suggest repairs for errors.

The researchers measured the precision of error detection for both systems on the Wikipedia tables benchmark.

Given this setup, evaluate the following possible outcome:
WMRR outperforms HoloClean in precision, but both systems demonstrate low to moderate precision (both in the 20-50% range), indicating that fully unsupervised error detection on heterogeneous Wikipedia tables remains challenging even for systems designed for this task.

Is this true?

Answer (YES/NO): NO